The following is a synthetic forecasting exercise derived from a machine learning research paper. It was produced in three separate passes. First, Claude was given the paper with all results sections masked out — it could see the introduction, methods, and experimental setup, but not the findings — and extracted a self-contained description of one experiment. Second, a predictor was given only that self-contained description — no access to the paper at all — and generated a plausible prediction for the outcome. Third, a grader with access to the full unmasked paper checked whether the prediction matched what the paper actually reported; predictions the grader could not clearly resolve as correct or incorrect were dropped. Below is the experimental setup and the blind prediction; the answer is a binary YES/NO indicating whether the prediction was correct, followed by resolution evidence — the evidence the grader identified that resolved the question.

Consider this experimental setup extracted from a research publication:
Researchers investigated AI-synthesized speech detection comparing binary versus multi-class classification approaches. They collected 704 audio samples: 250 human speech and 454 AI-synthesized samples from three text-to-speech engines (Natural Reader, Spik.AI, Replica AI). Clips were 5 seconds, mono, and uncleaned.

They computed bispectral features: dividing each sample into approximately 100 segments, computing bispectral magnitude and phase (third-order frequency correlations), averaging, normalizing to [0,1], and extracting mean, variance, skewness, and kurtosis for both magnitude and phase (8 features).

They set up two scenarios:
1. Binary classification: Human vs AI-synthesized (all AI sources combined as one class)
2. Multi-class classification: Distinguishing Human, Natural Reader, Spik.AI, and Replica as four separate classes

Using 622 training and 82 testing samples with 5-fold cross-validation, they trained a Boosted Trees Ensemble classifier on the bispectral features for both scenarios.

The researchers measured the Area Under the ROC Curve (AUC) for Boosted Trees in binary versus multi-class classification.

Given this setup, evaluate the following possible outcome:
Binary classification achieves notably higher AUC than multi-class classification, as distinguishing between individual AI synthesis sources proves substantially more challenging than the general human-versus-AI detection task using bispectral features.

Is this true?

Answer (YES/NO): NO